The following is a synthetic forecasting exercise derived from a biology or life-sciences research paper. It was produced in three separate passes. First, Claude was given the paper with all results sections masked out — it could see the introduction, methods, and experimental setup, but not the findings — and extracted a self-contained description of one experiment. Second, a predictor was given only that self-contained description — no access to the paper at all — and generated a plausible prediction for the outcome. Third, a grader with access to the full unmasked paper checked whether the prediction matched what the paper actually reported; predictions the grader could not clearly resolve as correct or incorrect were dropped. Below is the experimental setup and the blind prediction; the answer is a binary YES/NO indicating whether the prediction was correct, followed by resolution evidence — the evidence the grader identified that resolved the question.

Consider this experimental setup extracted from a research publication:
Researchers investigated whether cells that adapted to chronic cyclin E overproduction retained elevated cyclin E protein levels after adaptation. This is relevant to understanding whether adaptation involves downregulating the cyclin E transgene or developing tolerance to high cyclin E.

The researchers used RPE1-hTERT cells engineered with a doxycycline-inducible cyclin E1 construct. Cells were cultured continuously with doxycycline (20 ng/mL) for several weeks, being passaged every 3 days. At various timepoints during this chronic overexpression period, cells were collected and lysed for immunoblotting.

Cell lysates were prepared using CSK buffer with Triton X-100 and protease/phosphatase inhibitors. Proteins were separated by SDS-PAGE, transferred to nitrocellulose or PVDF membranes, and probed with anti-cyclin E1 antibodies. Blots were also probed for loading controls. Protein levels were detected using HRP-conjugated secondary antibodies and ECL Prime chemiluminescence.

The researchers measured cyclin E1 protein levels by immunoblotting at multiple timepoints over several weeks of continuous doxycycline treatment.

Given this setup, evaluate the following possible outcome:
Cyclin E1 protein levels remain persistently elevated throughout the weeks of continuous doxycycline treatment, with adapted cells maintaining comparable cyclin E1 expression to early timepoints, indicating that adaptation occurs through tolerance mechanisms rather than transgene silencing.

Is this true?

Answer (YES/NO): NO